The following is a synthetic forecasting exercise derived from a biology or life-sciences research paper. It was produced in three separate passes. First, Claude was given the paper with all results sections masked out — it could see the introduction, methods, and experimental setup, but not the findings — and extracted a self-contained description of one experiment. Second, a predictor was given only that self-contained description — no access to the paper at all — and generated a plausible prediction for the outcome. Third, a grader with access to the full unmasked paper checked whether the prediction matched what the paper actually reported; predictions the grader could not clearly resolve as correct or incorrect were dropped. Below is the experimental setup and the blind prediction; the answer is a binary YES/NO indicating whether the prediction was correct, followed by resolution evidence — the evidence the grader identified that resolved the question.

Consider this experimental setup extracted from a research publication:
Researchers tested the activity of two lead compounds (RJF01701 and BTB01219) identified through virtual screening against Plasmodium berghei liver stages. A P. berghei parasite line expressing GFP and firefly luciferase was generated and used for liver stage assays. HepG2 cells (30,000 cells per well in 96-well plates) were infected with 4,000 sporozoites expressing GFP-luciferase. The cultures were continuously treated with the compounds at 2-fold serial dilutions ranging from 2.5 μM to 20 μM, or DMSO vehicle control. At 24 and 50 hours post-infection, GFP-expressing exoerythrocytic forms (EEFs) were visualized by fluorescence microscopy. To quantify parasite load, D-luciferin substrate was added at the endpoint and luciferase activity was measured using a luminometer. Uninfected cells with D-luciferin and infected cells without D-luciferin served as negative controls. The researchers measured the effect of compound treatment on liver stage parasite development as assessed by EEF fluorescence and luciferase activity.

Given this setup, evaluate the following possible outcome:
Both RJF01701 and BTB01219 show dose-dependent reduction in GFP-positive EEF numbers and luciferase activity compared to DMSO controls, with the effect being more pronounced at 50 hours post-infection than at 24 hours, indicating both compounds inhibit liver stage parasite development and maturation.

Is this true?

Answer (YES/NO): NO